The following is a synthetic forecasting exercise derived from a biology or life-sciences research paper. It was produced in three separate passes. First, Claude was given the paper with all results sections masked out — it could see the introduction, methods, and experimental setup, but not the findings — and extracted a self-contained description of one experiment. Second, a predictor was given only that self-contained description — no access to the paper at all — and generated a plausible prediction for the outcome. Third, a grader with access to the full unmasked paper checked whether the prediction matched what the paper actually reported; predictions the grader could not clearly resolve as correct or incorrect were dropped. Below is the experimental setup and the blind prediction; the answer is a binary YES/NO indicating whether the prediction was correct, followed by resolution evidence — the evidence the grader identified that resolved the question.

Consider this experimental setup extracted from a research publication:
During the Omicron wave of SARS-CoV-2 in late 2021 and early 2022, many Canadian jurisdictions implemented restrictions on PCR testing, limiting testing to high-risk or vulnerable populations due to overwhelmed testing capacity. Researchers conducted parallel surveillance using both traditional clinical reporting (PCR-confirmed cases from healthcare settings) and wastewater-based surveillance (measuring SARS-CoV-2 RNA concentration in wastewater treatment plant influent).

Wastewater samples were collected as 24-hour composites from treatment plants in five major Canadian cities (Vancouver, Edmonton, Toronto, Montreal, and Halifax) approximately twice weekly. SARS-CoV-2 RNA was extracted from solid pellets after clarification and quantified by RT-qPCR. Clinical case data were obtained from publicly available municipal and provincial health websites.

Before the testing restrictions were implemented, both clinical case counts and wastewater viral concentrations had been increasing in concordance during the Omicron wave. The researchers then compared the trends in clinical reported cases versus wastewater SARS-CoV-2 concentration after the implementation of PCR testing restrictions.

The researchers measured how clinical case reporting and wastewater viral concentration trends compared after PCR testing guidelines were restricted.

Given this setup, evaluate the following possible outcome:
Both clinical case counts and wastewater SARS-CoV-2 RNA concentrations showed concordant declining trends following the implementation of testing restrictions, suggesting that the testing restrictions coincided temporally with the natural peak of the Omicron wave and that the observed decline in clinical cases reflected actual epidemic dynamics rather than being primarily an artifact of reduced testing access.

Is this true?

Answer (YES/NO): NO